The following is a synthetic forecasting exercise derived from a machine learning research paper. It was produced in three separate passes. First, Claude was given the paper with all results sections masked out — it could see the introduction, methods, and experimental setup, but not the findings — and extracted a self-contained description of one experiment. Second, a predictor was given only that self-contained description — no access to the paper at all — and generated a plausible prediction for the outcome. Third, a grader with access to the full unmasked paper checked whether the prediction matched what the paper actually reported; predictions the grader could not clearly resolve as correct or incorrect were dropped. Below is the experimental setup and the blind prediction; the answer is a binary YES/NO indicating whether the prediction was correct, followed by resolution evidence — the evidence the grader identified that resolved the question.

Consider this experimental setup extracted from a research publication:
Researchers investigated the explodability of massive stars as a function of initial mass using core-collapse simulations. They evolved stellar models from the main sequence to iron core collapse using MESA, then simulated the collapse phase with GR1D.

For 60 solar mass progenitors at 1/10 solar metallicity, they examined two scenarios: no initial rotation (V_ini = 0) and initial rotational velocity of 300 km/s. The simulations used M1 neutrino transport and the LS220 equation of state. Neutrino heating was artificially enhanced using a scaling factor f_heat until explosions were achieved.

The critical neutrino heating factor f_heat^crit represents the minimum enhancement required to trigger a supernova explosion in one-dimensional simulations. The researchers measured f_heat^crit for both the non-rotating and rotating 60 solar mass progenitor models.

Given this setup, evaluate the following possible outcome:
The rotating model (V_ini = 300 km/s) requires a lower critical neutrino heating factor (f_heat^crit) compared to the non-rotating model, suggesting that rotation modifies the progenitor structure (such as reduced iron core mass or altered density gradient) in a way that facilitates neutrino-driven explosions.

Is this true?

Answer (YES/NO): NO